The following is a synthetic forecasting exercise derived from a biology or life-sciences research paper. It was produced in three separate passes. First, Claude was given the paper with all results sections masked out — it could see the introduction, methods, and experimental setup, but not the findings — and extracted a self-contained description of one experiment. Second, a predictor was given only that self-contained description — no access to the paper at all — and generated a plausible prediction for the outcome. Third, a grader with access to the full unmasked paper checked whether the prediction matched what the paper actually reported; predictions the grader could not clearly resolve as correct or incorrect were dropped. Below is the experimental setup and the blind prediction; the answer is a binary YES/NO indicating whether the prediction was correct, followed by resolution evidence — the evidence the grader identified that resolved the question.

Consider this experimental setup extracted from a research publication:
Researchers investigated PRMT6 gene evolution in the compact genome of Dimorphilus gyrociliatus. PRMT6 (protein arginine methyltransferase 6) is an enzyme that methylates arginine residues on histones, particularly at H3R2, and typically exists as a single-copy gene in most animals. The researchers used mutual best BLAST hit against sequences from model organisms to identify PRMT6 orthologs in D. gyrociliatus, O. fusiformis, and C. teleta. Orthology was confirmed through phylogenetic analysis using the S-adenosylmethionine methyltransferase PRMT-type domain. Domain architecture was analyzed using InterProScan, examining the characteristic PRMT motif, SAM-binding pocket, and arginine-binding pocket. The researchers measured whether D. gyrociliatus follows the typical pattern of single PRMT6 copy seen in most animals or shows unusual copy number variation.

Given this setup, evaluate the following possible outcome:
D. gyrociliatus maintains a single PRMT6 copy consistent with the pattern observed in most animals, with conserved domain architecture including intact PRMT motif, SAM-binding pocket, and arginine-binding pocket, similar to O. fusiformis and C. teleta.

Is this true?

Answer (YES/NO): NO